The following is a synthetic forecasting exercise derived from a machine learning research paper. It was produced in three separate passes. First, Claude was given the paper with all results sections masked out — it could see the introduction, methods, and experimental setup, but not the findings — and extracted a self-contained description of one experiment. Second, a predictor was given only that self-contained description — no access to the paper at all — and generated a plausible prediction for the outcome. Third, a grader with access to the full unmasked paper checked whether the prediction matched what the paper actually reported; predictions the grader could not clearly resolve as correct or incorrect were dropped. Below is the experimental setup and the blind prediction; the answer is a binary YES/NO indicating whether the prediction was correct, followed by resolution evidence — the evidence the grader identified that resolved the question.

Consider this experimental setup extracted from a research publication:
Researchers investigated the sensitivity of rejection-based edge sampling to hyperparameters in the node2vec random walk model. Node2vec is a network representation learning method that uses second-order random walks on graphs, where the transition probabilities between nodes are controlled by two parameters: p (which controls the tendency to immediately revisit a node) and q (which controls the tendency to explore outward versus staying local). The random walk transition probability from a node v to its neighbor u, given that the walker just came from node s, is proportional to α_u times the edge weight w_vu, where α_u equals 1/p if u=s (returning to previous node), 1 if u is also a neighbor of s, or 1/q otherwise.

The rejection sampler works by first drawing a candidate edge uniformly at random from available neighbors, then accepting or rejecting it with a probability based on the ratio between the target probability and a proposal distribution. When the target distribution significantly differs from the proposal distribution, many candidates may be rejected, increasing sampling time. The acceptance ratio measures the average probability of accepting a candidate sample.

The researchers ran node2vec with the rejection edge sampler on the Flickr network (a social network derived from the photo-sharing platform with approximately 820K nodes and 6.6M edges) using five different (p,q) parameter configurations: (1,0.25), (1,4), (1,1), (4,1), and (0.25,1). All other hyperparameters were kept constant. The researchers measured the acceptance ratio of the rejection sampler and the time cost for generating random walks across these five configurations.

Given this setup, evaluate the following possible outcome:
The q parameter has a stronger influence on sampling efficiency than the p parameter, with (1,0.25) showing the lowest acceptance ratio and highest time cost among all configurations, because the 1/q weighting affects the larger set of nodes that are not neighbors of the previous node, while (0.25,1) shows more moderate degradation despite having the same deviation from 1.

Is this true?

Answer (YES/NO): NO